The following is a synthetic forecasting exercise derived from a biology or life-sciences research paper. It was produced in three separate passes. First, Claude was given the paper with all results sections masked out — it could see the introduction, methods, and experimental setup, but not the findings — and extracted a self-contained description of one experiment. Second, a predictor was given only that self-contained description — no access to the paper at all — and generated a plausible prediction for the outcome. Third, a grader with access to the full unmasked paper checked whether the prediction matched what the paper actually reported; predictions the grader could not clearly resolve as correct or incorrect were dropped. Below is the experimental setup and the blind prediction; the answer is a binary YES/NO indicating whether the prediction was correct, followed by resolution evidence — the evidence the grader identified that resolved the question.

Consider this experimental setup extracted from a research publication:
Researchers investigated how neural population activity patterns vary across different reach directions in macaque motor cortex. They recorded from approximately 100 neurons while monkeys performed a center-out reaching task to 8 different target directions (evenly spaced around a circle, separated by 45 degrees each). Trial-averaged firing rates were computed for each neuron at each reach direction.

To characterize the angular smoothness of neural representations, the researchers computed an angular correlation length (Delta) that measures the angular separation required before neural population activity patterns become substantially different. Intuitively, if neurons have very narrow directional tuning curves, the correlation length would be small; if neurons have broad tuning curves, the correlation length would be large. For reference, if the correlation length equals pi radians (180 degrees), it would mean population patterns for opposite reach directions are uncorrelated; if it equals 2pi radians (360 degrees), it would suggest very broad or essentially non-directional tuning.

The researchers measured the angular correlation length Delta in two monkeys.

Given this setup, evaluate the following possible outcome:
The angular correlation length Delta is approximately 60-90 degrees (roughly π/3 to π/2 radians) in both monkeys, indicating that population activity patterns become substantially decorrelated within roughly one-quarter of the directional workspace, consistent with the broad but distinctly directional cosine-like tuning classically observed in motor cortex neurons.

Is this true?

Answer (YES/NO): NO